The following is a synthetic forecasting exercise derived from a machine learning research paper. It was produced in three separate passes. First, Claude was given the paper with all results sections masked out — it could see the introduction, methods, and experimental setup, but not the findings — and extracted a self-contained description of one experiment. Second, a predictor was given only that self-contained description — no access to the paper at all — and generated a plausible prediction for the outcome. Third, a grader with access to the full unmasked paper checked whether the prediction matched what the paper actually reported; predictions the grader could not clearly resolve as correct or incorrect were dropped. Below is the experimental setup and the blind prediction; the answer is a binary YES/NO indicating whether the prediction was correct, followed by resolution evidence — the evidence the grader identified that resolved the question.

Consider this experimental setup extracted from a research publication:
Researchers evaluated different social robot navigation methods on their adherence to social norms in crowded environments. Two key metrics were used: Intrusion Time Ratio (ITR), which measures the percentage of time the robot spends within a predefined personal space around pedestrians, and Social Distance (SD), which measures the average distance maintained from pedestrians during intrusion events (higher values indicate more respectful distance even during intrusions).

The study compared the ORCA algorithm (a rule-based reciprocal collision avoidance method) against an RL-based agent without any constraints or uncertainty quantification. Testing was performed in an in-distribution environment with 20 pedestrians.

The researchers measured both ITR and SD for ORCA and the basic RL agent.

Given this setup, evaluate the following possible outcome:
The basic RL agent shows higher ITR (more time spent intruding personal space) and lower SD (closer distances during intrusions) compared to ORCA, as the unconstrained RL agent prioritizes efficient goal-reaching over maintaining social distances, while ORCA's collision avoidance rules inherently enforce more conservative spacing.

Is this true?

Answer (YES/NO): YES